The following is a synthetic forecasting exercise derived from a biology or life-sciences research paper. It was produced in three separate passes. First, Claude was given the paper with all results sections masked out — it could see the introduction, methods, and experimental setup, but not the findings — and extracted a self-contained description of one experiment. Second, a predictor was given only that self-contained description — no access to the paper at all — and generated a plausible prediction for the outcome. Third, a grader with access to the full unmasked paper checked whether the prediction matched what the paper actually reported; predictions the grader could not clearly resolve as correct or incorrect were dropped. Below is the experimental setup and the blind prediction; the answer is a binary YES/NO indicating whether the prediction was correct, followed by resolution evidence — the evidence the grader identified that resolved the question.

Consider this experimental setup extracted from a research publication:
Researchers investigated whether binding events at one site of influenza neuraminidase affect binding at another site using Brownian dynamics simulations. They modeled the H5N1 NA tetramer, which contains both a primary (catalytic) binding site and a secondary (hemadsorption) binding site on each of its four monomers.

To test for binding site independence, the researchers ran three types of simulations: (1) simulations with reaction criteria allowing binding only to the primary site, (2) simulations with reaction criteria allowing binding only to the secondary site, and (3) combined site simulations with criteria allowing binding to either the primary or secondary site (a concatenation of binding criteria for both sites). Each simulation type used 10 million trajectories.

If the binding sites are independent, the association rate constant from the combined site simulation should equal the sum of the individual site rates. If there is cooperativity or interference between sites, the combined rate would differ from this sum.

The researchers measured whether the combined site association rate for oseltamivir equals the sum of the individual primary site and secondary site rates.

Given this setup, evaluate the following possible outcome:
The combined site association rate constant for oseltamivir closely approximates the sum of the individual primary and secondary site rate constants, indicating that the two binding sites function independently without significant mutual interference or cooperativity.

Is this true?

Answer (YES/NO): YES